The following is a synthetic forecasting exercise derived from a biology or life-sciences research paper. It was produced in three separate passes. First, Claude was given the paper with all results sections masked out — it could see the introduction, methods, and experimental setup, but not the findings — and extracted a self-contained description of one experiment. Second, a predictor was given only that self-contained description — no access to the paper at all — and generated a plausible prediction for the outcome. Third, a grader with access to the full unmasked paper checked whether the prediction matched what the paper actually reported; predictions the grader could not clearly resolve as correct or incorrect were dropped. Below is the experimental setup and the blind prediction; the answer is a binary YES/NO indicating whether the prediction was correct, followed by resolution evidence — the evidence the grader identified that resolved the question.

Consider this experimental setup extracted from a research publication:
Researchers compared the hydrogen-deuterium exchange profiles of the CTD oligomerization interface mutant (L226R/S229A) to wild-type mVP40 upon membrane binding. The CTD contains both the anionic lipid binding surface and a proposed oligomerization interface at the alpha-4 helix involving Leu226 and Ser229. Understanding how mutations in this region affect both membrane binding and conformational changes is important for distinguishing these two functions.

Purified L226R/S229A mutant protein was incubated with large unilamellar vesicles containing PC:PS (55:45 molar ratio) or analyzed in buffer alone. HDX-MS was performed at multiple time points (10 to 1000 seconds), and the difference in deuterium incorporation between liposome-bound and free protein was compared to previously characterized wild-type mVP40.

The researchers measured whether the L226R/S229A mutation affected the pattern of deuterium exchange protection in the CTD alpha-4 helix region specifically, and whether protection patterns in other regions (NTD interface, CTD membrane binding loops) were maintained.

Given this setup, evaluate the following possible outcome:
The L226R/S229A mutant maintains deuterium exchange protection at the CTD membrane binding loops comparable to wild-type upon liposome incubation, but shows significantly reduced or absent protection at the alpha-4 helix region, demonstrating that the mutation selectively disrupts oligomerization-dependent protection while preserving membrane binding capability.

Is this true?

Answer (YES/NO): NO